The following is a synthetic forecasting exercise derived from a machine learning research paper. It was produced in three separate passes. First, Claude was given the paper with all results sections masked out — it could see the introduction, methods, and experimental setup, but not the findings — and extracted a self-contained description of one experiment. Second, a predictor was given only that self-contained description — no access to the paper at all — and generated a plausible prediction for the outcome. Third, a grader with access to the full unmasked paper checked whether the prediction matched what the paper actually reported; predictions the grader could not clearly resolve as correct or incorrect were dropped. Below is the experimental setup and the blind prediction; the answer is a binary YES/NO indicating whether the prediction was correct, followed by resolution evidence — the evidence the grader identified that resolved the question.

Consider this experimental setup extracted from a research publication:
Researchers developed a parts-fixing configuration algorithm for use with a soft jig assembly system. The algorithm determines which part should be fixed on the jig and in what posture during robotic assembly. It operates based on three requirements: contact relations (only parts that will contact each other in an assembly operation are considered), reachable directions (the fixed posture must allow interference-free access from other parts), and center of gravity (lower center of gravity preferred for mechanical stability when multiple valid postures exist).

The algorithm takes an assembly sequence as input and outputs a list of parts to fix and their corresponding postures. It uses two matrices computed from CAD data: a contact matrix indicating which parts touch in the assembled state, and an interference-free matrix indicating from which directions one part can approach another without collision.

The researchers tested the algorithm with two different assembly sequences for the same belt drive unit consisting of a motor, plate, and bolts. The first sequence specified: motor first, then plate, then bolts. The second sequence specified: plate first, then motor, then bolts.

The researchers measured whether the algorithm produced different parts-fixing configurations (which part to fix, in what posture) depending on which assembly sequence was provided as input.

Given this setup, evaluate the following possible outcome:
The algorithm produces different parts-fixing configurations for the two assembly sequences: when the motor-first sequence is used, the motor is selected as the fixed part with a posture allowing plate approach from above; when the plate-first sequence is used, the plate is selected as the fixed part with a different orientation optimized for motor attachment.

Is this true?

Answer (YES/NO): NO